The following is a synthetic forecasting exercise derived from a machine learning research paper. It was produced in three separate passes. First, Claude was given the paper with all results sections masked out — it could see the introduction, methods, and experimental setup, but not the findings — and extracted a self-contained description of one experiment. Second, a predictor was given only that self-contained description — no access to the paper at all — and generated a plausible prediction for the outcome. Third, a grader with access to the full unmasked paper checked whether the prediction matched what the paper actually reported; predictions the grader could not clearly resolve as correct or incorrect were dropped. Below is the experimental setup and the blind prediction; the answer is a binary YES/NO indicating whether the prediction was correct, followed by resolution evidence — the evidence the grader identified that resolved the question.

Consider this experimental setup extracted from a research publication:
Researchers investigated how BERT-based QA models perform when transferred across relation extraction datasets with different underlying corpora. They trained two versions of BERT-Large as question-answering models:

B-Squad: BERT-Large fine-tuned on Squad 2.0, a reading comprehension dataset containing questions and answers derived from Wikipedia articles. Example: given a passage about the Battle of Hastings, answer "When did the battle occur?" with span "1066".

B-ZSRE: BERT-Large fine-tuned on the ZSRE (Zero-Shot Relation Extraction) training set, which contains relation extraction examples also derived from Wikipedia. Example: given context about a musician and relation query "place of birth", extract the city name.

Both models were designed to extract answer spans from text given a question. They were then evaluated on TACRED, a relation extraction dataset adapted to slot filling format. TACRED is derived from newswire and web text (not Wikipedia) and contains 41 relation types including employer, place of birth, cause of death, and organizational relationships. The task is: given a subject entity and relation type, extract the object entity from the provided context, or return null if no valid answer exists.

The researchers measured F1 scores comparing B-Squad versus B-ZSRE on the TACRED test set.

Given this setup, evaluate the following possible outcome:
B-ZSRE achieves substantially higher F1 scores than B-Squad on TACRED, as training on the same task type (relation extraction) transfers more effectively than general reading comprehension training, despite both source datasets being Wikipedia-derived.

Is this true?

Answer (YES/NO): NO